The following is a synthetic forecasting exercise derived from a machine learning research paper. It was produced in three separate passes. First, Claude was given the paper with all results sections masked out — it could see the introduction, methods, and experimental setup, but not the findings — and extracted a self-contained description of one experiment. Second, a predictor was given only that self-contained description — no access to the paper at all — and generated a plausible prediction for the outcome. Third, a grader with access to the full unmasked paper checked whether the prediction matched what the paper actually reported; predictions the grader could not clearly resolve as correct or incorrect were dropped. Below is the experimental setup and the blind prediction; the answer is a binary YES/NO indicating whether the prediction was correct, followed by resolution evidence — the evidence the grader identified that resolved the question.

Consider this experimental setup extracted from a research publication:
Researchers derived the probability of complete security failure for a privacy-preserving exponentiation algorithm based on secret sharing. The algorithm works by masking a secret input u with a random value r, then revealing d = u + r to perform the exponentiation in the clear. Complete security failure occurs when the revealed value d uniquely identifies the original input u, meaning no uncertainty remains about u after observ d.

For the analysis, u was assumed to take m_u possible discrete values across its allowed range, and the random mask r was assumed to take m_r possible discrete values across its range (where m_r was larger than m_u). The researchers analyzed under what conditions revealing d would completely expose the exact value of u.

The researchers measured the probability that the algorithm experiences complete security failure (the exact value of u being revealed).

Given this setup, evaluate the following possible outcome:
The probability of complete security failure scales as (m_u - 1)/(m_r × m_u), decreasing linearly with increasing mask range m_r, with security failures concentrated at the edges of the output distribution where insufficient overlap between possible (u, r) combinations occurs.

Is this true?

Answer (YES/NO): NO